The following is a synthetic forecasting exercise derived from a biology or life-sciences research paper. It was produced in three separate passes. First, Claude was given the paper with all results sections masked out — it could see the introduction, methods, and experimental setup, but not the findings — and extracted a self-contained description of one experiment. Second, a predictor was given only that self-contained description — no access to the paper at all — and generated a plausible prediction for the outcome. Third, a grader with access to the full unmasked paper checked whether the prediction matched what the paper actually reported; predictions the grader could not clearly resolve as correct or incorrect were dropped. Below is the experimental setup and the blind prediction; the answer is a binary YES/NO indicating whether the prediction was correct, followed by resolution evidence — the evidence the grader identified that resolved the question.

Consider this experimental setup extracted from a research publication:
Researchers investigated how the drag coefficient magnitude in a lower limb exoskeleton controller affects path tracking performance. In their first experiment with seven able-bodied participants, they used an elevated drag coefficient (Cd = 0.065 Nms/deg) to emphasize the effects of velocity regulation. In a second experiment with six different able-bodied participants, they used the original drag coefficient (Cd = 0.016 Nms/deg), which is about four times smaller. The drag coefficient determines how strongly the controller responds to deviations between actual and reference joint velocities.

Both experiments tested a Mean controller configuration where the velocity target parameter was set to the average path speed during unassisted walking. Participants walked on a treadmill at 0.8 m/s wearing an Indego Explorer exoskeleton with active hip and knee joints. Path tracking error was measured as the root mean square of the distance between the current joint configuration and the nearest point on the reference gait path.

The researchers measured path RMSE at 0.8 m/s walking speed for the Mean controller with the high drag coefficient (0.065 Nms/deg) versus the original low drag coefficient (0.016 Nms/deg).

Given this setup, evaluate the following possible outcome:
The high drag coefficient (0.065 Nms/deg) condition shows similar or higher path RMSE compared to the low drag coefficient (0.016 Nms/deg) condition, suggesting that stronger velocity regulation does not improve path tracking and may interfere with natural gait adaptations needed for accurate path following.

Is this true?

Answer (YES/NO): NO